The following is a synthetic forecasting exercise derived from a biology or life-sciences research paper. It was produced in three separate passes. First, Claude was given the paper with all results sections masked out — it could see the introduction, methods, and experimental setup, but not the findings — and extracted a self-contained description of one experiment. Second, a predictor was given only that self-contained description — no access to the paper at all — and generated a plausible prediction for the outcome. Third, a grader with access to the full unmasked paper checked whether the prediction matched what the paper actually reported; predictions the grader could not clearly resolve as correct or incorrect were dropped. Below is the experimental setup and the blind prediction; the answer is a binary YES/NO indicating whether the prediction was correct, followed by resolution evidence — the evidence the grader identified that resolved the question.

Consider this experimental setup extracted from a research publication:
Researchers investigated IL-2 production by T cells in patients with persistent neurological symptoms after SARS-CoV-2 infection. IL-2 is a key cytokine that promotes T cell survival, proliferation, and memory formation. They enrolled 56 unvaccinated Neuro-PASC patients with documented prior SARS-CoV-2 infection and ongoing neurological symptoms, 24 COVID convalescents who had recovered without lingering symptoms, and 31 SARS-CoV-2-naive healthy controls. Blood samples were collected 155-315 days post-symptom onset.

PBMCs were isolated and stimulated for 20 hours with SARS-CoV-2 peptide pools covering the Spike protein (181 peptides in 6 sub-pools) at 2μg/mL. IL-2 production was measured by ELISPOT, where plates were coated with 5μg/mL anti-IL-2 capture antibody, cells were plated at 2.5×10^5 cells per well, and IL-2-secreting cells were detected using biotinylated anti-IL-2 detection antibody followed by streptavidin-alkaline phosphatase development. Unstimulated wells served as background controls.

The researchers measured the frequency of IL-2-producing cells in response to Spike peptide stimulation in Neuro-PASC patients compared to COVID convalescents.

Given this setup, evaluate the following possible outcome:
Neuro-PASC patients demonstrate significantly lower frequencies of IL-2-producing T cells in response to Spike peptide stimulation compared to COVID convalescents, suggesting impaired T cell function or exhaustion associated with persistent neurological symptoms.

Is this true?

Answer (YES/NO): NO